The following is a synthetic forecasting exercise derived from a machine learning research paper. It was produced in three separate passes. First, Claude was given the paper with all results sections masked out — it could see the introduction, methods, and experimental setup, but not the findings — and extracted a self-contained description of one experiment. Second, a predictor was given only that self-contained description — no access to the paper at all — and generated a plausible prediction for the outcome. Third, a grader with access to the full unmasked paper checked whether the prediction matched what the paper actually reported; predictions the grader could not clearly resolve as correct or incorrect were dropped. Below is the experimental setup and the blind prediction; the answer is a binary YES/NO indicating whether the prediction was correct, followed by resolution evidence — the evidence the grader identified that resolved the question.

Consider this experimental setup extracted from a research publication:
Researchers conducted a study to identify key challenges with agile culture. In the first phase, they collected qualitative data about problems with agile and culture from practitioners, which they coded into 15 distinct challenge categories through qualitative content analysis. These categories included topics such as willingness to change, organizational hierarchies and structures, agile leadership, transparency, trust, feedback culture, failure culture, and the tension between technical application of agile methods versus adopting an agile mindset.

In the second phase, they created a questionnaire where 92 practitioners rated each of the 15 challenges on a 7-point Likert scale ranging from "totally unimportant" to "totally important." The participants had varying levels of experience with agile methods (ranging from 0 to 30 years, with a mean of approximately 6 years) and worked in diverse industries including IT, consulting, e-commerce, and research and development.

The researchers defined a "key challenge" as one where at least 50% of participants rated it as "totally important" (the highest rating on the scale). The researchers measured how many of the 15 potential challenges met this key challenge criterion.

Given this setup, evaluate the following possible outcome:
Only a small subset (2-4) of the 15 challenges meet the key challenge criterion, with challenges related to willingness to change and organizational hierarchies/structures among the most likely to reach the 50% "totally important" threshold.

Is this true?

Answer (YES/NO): NO